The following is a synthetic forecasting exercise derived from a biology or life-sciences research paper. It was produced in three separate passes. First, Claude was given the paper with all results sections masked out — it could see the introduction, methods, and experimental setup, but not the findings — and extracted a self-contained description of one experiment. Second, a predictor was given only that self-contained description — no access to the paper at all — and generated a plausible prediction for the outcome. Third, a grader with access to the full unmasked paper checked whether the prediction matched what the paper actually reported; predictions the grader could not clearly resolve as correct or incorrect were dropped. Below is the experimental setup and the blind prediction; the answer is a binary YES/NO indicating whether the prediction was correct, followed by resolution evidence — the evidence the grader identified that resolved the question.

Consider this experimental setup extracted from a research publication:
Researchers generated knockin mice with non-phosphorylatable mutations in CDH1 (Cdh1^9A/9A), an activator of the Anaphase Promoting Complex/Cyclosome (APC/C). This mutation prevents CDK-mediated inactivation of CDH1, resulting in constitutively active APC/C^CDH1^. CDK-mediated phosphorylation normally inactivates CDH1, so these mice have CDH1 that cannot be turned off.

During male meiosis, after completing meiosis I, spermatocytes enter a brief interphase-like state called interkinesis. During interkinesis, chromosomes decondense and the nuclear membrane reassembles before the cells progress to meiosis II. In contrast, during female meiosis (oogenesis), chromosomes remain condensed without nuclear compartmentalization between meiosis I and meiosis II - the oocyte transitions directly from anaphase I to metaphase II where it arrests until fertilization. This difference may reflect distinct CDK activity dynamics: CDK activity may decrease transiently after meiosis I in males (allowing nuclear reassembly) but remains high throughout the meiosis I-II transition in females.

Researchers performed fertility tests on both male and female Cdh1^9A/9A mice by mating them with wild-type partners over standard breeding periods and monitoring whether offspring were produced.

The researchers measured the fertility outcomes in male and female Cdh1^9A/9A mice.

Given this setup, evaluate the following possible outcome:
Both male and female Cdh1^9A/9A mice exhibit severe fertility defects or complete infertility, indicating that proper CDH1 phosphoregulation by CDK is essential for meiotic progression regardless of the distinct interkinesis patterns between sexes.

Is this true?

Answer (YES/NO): NO